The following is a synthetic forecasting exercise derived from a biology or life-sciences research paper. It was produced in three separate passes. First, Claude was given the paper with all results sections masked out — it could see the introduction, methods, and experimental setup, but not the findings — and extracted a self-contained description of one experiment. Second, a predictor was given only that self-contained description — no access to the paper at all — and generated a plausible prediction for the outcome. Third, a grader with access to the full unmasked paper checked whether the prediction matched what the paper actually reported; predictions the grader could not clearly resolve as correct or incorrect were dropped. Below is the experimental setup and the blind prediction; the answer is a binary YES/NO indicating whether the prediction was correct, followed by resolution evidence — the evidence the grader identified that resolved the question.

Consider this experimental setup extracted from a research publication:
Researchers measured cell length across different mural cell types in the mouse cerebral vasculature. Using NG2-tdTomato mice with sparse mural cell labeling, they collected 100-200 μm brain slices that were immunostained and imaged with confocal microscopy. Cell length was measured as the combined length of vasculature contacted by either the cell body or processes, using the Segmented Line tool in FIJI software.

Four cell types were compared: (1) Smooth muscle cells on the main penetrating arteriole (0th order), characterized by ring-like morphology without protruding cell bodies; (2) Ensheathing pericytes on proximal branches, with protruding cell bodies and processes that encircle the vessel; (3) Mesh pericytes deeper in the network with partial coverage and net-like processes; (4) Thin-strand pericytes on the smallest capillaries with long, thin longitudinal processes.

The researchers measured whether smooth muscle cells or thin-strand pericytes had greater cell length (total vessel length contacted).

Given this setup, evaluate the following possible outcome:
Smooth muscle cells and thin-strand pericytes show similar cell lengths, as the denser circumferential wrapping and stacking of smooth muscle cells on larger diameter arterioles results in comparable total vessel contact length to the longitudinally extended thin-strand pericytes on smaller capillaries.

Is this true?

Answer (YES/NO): NO